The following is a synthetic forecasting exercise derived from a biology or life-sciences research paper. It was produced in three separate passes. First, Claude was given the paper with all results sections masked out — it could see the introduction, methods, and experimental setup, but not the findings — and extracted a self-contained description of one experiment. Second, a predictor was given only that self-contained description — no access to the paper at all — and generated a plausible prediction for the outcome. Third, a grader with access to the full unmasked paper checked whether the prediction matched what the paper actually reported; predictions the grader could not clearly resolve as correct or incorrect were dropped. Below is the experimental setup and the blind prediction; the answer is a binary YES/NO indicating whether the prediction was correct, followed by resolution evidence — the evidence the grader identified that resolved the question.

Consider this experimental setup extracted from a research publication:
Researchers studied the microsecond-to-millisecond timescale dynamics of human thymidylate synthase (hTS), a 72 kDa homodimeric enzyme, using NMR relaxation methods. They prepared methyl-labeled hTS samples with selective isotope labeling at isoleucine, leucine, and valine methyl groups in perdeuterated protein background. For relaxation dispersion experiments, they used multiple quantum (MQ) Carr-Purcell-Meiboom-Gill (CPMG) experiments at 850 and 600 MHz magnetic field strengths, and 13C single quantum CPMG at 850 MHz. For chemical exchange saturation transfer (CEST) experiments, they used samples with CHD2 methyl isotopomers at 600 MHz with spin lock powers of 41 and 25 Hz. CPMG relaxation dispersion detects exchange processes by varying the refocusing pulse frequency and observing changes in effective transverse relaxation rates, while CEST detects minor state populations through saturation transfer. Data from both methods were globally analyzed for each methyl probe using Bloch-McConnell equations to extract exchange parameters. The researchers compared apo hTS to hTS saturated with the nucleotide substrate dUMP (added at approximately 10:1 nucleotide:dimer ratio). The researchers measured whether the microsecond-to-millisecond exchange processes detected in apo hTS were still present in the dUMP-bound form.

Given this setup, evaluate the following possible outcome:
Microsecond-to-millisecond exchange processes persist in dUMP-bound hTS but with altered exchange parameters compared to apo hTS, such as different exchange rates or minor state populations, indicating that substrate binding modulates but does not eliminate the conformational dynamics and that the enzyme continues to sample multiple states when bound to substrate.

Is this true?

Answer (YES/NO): NO